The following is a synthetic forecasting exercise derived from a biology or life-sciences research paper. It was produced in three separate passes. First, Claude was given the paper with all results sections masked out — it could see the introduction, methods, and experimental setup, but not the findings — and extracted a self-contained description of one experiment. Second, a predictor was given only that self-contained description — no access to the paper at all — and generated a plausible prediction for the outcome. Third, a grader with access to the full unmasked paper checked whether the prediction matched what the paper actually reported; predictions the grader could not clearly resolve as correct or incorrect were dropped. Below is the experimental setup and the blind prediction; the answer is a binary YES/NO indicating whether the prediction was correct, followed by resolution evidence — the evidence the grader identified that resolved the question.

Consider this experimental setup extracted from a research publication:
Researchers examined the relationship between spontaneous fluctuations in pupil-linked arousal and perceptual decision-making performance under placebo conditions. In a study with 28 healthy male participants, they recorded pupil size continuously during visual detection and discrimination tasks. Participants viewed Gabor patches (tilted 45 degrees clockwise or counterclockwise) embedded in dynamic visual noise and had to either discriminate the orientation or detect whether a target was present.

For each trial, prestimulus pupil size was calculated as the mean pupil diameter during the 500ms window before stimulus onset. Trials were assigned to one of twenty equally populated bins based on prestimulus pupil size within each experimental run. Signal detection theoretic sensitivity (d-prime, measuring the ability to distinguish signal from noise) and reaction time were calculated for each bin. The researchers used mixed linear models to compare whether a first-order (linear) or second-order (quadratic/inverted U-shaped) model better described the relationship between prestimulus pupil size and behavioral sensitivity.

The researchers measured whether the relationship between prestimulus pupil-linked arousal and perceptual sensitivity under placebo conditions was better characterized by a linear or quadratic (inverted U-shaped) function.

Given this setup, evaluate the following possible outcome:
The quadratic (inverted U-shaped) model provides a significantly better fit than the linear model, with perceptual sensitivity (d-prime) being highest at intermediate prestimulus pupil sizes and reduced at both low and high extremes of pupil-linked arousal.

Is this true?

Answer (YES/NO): YES